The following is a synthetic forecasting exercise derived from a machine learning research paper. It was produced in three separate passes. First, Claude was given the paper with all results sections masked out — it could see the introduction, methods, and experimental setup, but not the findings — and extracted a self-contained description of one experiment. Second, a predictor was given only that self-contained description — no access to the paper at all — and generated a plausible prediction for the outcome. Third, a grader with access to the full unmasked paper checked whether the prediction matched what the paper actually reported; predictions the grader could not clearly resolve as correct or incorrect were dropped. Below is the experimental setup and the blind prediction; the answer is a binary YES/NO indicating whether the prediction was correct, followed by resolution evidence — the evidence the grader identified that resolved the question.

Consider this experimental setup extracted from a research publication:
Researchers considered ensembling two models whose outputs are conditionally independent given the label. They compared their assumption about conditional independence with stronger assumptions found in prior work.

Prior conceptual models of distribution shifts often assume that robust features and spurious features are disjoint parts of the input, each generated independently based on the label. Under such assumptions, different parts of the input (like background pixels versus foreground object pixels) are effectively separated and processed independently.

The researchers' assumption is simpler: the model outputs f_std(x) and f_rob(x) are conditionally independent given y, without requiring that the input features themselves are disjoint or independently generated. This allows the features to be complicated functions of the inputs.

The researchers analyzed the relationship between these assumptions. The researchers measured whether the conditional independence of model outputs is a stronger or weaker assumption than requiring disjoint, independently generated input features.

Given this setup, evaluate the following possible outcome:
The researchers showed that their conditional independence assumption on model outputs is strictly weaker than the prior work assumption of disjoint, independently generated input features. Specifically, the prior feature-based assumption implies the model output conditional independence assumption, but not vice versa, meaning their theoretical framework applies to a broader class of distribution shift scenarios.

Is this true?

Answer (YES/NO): YES